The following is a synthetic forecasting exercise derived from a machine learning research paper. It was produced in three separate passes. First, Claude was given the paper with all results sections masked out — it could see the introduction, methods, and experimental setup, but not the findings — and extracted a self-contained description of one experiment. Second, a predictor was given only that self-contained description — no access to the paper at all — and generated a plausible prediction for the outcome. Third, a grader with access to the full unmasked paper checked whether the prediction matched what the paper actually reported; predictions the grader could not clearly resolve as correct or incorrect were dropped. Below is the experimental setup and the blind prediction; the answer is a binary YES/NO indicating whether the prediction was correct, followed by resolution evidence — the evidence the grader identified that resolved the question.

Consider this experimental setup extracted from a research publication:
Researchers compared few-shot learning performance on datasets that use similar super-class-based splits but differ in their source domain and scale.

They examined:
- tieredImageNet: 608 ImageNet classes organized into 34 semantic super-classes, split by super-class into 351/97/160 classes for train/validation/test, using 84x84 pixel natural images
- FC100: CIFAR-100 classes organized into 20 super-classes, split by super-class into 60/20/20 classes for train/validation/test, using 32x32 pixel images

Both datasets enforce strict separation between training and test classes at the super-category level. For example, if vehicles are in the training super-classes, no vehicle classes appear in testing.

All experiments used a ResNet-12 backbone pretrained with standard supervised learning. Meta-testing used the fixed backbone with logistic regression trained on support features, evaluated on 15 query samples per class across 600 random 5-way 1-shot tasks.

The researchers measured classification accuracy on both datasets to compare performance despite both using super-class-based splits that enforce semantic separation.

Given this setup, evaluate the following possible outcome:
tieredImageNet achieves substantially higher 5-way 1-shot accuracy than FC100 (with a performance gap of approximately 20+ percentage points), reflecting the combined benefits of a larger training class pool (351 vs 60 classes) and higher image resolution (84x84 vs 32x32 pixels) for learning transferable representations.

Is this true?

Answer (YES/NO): YES